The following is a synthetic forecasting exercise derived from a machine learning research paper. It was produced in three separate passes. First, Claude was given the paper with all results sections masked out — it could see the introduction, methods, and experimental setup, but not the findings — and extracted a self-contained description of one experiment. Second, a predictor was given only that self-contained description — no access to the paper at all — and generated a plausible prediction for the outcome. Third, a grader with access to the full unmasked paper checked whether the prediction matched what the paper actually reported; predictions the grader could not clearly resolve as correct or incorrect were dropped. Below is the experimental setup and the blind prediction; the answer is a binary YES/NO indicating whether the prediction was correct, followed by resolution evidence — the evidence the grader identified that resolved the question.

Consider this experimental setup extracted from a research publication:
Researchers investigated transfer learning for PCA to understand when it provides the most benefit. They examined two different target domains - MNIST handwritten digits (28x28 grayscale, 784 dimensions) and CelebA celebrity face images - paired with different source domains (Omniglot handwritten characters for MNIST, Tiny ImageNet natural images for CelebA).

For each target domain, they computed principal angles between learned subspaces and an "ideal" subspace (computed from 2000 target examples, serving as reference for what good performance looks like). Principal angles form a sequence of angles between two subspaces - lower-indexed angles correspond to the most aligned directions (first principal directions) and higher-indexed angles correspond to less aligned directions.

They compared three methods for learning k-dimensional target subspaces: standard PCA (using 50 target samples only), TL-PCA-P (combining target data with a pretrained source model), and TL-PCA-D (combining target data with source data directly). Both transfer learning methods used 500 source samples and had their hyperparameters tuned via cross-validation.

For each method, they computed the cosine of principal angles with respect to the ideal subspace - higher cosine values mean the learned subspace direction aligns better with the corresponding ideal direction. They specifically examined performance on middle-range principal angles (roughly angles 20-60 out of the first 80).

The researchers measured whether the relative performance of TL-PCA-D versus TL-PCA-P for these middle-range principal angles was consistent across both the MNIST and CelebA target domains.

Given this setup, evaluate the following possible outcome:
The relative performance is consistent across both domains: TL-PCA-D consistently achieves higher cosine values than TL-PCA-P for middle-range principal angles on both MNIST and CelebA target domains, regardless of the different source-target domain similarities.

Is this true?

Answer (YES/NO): YES